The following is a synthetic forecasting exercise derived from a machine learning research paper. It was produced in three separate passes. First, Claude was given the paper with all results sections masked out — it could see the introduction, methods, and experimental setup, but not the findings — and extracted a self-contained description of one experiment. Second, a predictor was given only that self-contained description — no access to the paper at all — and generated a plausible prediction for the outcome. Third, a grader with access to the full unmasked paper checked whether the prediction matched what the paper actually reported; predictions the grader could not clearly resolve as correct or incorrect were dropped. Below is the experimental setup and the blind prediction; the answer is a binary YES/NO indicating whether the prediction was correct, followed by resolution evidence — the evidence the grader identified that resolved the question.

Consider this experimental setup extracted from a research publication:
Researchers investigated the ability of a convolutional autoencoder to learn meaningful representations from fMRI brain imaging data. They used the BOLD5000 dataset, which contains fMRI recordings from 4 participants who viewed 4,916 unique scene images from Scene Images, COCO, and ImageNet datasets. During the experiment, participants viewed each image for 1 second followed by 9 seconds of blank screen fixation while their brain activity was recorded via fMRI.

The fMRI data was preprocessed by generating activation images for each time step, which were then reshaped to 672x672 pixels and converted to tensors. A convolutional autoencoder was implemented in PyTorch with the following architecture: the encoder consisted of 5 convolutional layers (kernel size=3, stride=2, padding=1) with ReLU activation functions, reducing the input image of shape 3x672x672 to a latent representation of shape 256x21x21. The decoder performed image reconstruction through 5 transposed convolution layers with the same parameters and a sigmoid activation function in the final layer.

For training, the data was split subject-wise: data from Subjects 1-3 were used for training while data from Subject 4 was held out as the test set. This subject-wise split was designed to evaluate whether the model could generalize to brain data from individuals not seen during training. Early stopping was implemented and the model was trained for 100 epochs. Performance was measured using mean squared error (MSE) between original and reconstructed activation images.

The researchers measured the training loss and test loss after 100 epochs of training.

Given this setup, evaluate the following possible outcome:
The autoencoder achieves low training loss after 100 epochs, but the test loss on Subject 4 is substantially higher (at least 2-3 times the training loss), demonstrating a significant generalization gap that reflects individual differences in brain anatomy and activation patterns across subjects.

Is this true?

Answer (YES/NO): NO